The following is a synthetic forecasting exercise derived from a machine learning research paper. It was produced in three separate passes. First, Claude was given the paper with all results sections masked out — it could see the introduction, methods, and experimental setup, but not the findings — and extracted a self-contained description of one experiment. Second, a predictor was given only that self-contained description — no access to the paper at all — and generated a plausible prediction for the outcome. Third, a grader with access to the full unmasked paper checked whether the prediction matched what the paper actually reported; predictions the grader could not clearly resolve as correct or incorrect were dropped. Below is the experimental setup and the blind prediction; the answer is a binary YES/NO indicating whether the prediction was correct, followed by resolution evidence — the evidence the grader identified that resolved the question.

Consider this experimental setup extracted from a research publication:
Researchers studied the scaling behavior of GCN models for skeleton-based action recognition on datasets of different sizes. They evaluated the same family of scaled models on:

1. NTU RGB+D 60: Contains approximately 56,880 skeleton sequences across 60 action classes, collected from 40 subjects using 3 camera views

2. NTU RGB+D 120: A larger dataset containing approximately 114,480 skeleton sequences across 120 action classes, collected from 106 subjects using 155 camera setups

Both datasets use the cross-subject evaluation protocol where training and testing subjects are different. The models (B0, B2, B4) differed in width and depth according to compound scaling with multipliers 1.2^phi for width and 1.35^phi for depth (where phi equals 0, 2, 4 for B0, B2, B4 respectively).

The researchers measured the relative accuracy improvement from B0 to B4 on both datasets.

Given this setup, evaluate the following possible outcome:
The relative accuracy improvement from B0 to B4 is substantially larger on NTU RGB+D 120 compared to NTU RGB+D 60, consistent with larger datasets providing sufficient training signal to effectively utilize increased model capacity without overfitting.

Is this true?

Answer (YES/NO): NO